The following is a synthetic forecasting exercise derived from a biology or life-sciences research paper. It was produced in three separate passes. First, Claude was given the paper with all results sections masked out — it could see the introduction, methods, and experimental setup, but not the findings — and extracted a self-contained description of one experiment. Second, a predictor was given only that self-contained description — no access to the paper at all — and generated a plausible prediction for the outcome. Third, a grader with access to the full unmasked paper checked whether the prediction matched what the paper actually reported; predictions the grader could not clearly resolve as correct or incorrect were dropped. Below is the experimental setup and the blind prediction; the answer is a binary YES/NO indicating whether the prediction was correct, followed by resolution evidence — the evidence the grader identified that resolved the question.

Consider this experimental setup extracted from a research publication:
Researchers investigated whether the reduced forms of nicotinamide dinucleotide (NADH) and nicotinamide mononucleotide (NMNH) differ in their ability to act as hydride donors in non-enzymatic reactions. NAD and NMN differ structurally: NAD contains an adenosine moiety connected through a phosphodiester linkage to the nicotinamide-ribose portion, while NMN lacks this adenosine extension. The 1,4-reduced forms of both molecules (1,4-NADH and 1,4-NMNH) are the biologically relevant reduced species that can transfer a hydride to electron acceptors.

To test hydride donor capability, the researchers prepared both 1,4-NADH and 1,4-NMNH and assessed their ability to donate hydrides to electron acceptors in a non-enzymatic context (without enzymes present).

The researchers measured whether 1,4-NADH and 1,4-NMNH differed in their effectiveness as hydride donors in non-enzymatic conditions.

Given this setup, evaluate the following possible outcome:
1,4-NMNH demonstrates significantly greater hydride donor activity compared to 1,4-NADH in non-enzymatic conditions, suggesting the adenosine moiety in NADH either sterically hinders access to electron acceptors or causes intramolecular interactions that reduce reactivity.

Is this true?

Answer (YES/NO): NO